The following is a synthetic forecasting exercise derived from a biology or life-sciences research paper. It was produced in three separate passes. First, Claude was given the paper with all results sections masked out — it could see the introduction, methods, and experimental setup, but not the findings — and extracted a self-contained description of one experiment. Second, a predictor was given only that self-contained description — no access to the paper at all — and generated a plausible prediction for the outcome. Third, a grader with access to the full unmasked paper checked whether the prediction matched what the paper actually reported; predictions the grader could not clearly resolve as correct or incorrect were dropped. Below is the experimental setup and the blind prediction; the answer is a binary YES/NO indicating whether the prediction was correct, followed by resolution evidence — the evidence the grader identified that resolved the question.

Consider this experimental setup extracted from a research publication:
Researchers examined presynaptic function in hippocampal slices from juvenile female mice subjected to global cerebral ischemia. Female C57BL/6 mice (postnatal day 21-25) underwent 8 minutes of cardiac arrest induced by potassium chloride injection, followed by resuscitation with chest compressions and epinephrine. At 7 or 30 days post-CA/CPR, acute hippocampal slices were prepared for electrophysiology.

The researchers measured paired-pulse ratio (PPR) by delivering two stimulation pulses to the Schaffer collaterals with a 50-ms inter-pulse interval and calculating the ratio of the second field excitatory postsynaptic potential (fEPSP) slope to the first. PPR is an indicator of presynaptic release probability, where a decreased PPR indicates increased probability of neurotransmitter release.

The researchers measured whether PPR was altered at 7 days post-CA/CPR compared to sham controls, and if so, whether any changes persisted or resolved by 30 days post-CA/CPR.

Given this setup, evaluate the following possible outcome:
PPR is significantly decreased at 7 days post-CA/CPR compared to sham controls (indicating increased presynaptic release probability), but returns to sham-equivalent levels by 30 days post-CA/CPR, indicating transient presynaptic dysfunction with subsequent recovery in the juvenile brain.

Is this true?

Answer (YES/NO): NO